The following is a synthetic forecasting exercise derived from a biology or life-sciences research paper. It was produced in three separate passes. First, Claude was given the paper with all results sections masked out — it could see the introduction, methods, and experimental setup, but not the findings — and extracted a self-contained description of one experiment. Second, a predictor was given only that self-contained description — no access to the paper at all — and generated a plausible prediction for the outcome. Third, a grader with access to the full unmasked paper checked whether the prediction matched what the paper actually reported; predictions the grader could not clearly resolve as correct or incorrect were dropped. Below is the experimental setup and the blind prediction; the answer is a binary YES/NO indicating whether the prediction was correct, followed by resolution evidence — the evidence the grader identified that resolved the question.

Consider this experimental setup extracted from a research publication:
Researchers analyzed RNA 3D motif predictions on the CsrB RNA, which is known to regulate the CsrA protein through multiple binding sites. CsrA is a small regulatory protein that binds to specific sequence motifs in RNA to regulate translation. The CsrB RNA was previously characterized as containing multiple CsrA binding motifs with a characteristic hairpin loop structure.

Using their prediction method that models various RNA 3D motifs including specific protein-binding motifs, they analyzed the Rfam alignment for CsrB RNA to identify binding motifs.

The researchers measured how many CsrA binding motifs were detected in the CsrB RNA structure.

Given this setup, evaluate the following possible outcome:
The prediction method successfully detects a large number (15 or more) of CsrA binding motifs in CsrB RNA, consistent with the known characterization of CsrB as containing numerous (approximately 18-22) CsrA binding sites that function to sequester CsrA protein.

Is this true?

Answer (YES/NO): NO